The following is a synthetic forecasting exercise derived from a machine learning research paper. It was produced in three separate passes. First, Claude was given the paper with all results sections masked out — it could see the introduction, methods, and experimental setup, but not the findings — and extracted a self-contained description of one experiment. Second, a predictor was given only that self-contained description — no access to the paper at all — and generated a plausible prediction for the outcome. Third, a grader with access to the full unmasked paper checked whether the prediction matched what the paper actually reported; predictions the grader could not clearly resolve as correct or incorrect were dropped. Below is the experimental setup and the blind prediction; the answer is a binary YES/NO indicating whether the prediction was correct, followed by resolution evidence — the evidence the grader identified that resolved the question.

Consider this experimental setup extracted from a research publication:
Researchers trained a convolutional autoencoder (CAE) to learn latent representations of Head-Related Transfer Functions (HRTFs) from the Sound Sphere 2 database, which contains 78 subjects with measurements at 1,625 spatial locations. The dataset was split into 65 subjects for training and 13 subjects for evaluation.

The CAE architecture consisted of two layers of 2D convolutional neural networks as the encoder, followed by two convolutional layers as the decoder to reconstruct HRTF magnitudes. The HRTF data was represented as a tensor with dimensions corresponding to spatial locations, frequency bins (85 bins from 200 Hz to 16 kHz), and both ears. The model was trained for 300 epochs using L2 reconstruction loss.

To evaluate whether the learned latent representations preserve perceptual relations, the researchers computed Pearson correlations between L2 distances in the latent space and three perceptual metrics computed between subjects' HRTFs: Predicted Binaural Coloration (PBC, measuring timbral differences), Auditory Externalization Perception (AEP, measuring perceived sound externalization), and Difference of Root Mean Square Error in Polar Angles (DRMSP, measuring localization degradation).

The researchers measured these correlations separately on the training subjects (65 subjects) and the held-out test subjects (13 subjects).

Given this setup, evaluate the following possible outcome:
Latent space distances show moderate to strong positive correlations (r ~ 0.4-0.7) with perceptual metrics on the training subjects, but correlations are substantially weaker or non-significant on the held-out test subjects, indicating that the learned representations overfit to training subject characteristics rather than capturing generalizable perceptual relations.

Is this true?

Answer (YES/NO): YES